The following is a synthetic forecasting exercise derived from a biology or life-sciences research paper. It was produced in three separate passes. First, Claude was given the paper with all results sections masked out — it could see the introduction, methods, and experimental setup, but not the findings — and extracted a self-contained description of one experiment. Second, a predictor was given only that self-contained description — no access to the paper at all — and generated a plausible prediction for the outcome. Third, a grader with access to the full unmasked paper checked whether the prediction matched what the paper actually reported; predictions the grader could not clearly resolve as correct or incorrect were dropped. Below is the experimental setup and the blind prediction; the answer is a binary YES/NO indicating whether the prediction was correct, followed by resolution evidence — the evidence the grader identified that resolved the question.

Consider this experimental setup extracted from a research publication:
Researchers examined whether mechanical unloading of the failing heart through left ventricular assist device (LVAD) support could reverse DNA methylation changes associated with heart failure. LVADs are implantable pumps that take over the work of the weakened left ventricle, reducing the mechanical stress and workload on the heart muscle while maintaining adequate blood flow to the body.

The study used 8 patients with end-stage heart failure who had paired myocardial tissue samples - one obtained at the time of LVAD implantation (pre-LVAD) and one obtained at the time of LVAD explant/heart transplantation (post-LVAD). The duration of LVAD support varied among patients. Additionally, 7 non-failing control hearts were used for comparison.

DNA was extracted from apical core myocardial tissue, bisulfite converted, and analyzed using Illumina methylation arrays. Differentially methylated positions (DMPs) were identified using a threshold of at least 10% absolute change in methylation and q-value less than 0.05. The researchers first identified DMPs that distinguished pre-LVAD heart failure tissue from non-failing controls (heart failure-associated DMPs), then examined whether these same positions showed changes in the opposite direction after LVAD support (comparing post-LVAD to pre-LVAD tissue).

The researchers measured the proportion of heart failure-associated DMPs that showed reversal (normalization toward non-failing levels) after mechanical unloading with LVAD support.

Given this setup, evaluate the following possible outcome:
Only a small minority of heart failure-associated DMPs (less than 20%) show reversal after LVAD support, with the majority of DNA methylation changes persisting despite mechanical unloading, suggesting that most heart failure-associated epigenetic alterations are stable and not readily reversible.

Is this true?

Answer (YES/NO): YES